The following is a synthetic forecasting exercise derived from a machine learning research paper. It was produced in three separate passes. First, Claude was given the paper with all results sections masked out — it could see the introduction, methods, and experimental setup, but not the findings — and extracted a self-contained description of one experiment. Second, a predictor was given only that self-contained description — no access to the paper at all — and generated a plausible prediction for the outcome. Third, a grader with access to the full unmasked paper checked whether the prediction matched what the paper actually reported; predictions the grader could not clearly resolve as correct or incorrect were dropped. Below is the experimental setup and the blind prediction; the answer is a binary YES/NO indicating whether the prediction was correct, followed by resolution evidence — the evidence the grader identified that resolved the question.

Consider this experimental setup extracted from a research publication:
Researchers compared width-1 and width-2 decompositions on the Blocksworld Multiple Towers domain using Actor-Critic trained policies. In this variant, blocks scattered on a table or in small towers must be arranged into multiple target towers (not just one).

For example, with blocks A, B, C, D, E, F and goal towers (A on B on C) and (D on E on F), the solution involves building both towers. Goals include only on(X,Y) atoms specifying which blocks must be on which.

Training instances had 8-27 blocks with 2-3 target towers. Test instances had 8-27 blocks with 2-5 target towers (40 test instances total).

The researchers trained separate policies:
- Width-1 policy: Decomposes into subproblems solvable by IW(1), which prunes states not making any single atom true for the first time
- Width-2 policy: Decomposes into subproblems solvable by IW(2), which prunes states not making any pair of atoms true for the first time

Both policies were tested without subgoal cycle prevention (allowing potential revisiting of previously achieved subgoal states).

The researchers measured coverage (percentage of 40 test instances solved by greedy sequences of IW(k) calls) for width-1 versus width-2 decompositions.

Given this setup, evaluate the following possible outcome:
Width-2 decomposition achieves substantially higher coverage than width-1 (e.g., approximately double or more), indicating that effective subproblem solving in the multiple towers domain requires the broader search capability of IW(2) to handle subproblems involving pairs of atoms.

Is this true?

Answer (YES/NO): NO